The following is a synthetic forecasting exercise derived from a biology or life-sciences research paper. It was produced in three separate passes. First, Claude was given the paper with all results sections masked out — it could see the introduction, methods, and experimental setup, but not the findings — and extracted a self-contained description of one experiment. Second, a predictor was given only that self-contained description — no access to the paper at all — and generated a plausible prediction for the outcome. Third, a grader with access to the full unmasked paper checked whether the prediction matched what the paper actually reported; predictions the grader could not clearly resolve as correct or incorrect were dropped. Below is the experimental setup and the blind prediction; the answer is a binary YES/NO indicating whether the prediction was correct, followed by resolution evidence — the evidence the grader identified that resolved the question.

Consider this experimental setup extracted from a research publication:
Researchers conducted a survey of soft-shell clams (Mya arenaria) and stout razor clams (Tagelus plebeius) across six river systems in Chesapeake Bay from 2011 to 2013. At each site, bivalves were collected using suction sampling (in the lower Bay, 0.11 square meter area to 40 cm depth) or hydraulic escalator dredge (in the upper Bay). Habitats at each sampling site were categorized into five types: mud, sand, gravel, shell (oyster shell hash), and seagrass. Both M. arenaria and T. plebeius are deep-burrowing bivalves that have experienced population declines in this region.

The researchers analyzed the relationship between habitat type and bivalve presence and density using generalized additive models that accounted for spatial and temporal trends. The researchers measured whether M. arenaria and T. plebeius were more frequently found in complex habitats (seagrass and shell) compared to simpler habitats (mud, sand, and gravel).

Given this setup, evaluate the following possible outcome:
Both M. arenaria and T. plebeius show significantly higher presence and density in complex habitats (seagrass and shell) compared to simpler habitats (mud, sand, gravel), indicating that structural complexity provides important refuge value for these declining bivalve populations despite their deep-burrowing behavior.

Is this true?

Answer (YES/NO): NO